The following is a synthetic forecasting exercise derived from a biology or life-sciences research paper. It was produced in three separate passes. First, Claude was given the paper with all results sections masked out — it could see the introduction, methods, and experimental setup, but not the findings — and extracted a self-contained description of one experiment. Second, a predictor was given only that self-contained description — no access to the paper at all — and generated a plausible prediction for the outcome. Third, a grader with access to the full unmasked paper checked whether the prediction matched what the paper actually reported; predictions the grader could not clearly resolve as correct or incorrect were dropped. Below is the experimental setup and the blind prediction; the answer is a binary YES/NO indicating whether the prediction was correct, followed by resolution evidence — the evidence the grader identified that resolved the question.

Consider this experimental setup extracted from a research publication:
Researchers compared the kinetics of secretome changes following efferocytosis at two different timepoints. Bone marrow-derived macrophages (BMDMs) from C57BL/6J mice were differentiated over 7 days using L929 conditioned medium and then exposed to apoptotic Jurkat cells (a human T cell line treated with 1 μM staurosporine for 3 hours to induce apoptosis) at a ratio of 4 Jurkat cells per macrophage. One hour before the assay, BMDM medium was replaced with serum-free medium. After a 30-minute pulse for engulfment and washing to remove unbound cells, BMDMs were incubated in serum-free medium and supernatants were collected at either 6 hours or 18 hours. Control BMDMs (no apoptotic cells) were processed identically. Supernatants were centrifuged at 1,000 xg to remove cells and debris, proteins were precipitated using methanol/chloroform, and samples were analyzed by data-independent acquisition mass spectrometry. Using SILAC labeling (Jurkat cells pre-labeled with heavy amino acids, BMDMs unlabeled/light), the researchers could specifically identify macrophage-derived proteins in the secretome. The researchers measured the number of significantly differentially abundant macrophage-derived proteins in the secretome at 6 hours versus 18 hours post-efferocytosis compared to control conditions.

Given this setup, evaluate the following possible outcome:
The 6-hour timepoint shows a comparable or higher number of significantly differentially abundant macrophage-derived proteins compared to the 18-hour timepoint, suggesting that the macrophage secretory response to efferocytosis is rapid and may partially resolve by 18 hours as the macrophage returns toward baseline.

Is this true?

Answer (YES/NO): NO